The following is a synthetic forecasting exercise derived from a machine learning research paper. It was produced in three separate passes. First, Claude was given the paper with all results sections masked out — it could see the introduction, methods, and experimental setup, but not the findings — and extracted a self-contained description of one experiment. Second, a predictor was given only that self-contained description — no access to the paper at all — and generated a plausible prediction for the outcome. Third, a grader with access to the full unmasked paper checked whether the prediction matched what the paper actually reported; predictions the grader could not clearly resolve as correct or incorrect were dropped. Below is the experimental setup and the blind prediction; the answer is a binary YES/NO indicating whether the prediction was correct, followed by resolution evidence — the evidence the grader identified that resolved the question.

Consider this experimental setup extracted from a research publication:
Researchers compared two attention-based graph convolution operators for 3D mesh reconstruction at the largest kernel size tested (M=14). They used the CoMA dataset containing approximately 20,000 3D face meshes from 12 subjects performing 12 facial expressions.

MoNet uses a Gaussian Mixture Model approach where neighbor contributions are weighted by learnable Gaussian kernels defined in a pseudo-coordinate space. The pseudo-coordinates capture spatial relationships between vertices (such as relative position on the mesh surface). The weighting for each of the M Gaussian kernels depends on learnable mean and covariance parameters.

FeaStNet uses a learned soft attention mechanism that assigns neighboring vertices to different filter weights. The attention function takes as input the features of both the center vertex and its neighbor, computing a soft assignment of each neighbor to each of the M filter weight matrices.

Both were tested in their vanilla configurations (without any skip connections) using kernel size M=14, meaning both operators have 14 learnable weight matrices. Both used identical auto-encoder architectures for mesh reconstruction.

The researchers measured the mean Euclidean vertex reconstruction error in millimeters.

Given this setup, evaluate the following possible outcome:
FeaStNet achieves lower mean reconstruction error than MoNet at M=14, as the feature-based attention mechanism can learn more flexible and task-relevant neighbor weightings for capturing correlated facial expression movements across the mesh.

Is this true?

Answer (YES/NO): NO